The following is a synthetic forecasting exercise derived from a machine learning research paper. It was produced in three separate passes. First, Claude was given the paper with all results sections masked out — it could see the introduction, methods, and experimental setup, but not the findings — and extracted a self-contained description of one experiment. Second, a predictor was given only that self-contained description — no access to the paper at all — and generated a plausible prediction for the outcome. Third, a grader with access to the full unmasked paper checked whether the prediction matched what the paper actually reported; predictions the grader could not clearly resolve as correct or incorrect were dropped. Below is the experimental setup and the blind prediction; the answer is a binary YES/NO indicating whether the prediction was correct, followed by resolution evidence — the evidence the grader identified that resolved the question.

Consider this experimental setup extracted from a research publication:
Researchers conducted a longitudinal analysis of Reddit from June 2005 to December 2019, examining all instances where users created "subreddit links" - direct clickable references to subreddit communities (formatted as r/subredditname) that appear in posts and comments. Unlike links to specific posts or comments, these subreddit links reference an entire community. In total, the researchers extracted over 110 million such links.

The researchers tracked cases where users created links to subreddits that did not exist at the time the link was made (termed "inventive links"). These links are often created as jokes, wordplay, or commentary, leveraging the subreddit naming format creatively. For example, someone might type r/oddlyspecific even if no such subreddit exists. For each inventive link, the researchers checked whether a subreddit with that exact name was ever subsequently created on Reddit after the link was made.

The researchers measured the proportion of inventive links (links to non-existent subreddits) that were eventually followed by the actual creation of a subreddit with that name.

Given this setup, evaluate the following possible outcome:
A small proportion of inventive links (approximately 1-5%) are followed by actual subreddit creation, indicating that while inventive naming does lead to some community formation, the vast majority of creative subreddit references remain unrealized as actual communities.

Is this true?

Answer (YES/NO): NO